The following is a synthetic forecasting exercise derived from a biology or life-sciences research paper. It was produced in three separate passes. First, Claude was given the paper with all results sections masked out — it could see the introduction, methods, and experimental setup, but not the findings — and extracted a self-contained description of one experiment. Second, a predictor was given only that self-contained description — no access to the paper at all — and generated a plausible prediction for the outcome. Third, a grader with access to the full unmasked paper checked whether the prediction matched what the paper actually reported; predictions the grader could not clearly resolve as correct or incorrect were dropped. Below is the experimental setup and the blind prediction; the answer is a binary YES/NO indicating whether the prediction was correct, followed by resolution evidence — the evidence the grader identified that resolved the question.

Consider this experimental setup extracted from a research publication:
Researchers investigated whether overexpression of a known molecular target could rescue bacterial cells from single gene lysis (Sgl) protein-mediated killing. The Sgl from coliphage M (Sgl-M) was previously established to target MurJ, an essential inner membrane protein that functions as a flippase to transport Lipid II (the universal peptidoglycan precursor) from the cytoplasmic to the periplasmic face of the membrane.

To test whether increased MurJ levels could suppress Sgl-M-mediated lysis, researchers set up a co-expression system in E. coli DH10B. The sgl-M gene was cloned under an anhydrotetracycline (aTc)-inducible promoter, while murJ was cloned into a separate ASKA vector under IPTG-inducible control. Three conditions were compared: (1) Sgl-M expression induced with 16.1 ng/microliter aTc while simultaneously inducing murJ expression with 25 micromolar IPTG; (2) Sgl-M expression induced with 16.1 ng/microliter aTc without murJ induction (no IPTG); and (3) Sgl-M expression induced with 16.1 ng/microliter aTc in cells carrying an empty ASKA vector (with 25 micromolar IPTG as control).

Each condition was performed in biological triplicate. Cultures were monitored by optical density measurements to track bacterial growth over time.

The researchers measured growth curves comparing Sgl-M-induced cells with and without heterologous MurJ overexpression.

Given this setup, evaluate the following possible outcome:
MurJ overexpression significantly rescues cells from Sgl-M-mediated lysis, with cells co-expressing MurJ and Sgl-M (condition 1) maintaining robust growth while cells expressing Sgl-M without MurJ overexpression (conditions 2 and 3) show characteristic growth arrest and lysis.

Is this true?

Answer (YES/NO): YES